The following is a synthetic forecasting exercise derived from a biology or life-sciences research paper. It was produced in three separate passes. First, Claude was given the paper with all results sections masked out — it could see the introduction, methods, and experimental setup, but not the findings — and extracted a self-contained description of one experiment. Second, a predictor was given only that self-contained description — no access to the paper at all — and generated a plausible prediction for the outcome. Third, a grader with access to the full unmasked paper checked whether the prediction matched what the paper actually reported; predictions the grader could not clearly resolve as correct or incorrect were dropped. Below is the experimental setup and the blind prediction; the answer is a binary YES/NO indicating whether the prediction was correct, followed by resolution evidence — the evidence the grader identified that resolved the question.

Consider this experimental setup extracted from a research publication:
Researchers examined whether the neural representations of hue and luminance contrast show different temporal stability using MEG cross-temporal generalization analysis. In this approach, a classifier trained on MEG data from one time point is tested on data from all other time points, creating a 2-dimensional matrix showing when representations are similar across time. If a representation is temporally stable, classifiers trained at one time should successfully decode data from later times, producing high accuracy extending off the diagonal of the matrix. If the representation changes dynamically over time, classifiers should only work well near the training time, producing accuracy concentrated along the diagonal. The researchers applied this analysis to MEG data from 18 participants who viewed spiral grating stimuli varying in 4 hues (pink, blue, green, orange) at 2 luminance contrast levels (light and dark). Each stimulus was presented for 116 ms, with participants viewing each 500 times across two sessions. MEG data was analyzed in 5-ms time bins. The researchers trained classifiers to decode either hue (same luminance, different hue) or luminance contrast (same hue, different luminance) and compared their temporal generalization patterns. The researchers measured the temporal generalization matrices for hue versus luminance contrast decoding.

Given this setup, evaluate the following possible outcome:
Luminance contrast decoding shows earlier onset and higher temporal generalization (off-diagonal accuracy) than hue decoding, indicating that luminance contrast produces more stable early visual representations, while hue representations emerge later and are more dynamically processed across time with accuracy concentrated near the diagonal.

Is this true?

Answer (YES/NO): NO